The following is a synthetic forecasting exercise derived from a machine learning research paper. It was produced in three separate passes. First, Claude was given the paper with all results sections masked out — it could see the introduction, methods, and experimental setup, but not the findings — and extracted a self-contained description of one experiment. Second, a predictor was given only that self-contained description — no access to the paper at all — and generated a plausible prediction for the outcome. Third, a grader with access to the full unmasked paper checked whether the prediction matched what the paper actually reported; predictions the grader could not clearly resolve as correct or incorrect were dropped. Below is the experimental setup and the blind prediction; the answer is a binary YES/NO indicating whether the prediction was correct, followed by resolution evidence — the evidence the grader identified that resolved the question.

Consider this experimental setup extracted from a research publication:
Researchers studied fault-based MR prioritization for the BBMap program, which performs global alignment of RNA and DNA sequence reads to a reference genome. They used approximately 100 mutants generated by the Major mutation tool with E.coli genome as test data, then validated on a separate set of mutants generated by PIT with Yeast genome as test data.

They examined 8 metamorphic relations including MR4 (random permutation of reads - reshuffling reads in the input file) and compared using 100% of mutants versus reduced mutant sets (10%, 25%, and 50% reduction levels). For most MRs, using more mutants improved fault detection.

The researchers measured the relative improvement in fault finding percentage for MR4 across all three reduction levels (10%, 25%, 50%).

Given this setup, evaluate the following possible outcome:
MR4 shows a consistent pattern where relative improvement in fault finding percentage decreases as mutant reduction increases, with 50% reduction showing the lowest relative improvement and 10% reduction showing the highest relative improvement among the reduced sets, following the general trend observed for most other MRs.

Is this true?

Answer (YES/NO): NO